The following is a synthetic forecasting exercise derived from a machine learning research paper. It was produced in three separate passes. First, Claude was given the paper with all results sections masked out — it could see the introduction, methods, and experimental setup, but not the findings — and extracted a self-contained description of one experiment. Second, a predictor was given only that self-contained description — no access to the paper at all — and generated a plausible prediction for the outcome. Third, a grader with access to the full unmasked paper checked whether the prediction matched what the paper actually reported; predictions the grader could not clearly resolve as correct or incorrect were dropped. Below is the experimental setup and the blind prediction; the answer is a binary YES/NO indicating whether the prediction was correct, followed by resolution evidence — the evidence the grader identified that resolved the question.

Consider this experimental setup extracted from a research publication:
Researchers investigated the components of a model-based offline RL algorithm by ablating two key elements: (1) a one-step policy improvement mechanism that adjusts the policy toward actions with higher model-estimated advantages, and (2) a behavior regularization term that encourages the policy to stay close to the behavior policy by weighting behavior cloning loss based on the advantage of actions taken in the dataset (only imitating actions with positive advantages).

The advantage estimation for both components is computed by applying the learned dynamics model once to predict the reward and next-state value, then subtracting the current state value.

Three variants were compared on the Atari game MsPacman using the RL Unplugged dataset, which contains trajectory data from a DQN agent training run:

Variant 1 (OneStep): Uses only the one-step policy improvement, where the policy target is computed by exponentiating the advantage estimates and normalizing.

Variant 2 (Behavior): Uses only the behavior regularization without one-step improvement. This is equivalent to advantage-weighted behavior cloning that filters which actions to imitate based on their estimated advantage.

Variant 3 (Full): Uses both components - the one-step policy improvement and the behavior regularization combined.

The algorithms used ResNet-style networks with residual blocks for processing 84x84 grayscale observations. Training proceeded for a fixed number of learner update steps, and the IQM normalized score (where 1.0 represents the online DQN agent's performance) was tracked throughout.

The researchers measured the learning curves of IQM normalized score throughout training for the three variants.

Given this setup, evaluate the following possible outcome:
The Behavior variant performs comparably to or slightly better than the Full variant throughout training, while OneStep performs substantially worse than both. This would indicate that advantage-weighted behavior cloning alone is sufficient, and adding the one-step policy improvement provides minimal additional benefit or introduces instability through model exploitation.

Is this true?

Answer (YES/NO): NO